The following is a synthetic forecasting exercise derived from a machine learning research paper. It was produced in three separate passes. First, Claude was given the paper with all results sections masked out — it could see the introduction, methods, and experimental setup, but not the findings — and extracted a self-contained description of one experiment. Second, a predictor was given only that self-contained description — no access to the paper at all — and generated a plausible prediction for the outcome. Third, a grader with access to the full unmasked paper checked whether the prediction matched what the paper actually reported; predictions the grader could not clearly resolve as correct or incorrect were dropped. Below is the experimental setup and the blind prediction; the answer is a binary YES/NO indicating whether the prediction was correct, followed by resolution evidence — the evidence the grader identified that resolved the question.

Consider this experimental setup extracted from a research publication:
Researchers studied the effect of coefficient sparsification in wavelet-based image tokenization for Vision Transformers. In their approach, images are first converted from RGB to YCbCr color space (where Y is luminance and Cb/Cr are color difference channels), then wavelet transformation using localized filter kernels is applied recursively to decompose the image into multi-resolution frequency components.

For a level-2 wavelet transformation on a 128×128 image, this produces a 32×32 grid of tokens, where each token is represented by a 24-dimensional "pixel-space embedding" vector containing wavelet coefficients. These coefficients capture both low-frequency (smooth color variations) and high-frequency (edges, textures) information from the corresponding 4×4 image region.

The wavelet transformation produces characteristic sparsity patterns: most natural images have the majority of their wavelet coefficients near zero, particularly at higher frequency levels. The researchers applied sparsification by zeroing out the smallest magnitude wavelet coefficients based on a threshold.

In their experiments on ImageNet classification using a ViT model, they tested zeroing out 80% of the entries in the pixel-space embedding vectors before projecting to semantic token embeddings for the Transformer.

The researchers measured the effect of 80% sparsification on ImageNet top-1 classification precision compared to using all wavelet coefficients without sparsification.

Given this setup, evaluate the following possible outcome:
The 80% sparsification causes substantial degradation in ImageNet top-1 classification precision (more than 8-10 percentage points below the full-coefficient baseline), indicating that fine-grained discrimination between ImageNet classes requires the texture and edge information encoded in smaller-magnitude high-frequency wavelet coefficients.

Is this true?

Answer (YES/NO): NO